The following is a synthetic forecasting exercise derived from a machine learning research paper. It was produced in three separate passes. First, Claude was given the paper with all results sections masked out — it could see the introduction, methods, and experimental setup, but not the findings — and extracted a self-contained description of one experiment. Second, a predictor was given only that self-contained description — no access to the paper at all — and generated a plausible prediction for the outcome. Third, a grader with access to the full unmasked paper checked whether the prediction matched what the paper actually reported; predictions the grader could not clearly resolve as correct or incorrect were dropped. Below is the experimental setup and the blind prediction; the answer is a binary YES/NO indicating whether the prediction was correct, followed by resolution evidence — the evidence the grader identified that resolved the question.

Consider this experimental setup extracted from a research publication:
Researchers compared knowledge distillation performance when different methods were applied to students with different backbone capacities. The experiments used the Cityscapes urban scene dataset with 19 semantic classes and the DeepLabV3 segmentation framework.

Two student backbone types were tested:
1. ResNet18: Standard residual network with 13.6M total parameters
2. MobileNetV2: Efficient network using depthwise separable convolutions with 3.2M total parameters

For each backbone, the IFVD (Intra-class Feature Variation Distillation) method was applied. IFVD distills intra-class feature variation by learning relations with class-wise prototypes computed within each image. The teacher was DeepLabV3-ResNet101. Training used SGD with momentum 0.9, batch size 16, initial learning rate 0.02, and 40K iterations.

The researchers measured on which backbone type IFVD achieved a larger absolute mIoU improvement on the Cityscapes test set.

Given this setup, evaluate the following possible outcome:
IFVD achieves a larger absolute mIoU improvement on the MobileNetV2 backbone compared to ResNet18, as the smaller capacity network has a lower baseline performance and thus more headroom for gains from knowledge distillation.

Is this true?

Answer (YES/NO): NO